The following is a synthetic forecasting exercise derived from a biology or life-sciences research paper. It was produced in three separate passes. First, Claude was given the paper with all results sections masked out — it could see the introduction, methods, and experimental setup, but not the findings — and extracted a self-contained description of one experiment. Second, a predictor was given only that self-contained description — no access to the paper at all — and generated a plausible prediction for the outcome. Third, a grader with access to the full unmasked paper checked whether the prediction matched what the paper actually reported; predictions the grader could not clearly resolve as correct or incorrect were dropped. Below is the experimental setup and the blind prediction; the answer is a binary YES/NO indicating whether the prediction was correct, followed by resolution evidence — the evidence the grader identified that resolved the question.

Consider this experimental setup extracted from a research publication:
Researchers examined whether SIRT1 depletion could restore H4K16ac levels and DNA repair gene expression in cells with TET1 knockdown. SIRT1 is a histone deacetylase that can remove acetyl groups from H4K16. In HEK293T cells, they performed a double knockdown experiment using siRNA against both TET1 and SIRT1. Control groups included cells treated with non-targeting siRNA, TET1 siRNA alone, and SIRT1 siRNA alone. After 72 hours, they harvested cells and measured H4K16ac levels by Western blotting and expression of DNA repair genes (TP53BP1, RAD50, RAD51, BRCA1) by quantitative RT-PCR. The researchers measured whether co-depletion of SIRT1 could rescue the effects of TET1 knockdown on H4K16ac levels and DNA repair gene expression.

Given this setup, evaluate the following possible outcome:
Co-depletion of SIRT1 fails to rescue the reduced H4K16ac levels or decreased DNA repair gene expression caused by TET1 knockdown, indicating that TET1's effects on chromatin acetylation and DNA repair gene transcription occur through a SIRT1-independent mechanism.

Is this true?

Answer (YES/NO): YES